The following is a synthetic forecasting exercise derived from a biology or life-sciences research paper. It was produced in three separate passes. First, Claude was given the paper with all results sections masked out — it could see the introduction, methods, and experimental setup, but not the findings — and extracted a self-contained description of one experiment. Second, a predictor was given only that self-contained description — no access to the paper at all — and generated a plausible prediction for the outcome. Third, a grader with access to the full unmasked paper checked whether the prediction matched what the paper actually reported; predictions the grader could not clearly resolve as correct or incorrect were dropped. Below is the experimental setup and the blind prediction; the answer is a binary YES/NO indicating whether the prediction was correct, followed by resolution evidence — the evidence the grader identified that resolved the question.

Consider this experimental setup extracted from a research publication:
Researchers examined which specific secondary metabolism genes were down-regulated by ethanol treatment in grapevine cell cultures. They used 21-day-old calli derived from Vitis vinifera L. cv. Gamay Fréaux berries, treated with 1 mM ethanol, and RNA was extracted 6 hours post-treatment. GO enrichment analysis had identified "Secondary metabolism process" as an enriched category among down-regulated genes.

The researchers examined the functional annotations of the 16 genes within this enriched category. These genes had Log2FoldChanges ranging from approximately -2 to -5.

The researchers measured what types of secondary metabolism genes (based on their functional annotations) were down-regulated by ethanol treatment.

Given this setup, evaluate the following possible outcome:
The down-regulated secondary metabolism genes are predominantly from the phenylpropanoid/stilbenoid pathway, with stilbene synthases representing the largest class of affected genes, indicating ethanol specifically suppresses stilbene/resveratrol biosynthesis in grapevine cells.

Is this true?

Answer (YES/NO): NO